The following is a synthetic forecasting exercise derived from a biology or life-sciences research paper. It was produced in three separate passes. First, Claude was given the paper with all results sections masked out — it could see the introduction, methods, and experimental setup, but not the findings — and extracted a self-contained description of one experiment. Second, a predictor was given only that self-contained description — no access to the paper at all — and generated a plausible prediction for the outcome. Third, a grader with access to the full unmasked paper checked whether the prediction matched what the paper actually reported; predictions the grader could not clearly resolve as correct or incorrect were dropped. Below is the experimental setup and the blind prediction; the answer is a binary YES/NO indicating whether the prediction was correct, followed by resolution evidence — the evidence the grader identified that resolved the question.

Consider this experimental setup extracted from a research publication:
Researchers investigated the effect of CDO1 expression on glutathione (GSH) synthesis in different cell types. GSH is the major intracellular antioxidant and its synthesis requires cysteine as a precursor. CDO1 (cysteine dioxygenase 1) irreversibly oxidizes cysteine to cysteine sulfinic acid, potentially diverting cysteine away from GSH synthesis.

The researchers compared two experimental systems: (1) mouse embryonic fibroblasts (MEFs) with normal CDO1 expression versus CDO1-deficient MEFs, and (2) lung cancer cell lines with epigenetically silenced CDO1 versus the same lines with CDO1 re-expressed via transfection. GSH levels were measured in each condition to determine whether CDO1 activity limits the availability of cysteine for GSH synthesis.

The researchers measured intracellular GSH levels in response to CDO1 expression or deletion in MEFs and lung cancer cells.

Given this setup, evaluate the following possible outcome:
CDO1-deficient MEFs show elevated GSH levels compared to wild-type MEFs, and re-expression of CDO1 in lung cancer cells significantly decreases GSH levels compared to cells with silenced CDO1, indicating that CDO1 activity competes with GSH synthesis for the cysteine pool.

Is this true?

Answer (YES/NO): NO